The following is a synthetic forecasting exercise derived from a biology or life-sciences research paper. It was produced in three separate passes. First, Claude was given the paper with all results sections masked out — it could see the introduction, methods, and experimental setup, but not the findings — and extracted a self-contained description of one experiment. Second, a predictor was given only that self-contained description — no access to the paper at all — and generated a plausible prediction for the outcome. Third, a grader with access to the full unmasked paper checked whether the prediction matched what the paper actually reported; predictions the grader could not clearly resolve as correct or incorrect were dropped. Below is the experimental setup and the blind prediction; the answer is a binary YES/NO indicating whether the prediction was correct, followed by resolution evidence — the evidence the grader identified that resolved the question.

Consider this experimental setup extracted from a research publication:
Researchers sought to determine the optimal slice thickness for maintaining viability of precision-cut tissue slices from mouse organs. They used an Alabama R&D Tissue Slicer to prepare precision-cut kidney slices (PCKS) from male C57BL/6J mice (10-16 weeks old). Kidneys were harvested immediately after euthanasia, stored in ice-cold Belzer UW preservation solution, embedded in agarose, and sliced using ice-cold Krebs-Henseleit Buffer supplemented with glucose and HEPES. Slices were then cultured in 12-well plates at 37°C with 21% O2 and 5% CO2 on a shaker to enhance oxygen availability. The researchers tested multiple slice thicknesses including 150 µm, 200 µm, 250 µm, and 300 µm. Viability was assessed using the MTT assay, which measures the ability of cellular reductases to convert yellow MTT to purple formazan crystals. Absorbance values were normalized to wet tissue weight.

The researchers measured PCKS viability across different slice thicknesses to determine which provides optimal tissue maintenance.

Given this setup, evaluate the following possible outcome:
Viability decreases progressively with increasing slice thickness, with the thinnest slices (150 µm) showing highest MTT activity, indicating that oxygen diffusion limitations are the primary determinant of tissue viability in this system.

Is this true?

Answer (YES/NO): NO